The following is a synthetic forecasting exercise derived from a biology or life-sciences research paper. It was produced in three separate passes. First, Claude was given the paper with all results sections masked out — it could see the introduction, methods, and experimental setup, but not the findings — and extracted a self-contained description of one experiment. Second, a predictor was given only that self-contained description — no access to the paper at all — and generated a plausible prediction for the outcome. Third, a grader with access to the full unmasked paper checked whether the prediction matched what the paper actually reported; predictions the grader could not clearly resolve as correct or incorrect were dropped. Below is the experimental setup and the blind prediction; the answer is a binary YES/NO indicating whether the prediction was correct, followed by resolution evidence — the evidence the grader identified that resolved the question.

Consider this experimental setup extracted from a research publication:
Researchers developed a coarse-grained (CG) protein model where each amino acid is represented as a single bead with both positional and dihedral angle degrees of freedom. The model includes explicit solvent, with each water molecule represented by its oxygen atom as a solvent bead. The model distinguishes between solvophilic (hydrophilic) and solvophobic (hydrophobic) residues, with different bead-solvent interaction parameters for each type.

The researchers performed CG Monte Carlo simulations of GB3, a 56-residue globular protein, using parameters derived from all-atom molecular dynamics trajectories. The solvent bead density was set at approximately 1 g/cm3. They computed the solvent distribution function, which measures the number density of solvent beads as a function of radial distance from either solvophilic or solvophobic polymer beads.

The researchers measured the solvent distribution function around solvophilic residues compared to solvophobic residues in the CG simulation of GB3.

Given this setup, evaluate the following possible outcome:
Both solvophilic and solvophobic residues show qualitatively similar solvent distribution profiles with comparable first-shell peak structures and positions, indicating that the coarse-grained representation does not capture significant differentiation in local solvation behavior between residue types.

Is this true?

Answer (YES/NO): NO